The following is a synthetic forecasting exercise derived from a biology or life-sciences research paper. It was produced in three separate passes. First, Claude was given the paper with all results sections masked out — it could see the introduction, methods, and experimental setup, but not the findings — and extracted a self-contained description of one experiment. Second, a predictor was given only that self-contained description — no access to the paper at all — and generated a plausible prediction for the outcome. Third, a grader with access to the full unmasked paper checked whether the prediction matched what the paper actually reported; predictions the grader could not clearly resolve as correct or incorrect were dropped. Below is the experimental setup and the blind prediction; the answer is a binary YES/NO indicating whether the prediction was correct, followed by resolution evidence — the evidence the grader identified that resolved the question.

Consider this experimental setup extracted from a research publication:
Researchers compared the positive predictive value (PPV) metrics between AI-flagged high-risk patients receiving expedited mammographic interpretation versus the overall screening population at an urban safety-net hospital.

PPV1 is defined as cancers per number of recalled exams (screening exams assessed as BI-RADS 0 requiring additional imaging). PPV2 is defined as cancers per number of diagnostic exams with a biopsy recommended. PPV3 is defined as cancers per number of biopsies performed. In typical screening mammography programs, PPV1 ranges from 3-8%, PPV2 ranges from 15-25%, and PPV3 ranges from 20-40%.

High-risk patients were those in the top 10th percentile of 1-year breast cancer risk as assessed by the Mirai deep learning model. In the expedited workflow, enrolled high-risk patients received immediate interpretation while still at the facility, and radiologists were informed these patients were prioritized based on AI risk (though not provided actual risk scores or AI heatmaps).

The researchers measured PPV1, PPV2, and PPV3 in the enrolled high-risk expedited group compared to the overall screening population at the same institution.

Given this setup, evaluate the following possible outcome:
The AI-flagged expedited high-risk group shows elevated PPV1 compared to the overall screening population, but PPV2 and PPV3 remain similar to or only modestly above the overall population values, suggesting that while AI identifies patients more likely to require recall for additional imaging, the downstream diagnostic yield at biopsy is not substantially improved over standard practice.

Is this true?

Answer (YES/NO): NO